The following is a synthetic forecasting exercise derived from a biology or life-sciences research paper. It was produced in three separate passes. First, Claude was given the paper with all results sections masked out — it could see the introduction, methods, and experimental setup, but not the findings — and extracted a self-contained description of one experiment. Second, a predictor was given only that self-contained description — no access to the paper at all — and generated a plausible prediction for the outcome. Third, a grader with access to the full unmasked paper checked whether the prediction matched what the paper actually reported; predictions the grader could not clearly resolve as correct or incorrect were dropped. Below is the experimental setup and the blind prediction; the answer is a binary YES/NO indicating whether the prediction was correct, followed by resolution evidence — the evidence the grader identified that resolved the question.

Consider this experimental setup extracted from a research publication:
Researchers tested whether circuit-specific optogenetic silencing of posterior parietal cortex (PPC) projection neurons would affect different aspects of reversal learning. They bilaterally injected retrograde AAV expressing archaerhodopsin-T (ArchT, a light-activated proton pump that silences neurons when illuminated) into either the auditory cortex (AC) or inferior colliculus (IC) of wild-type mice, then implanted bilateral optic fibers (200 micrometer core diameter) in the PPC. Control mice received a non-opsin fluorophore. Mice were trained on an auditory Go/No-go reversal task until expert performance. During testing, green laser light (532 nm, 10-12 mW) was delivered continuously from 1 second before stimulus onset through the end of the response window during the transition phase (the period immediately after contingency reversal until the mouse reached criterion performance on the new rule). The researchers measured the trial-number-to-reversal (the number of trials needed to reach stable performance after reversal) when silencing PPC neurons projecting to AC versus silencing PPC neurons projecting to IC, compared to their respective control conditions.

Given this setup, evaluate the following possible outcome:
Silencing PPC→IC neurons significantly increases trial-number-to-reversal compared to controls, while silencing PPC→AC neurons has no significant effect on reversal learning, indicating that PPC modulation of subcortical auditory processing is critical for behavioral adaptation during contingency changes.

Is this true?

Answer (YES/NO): NO